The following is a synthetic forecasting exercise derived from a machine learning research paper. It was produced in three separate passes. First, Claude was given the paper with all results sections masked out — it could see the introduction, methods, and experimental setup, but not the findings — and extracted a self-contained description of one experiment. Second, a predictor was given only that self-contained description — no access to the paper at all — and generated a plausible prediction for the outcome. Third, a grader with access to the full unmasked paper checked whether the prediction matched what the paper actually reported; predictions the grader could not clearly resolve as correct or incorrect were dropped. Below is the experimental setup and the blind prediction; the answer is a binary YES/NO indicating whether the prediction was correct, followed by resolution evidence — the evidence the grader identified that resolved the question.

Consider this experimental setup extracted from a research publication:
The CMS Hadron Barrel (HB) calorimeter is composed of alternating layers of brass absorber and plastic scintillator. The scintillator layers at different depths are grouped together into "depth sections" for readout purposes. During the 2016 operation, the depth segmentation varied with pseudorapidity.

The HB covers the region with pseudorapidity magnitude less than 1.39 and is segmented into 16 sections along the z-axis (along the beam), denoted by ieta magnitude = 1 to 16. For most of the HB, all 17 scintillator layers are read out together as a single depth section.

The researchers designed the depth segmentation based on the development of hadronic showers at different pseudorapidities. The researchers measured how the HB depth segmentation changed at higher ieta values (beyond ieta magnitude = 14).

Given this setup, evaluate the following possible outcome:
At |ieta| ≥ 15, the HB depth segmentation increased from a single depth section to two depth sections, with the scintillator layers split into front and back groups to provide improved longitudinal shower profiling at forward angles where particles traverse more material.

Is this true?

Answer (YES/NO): YES